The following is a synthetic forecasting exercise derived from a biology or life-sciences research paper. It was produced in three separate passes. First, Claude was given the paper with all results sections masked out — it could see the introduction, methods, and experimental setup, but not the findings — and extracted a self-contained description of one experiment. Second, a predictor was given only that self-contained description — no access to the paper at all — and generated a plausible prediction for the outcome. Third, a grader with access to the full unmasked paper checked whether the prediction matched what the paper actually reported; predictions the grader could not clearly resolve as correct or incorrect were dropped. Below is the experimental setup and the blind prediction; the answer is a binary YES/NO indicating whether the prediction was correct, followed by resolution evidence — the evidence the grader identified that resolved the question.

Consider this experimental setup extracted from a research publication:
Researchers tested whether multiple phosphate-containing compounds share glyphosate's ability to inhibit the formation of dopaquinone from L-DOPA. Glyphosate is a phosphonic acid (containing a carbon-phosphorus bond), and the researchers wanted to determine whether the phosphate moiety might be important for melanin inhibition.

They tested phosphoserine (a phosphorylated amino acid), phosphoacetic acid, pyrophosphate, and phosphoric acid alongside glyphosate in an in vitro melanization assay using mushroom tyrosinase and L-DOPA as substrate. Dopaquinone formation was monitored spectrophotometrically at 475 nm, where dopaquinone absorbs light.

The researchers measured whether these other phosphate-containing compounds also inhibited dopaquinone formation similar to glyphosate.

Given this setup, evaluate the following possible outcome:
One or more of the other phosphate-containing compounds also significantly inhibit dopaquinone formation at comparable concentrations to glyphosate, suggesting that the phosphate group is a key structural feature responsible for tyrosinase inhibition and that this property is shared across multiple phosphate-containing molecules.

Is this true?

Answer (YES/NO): YES